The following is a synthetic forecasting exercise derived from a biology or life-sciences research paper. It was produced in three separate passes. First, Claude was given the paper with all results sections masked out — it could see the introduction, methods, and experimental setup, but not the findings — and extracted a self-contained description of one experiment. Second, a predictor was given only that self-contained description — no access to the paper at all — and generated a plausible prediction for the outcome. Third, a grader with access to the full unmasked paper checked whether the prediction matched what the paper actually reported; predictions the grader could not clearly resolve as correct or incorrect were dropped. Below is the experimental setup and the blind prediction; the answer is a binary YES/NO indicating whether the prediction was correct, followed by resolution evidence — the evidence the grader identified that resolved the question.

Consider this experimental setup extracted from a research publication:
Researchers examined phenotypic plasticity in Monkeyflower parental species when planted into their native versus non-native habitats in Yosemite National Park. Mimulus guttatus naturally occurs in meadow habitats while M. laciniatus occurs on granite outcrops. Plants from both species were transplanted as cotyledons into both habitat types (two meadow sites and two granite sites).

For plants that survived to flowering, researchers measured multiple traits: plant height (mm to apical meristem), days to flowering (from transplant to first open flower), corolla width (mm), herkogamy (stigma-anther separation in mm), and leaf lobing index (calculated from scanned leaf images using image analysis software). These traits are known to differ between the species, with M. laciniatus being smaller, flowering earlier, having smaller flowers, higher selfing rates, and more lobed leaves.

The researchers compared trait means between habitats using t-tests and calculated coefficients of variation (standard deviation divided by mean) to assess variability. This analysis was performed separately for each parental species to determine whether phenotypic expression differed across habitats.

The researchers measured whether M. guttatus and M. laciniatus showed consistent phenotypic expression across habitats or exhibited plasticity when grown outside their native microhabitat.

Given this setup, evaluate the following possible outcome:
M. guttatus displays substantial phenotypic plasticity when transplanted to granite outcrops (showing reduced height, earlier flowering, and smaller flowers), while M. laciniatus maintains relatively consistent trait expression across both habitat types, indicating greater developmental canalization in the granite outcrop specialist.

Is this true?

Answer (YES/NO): NO